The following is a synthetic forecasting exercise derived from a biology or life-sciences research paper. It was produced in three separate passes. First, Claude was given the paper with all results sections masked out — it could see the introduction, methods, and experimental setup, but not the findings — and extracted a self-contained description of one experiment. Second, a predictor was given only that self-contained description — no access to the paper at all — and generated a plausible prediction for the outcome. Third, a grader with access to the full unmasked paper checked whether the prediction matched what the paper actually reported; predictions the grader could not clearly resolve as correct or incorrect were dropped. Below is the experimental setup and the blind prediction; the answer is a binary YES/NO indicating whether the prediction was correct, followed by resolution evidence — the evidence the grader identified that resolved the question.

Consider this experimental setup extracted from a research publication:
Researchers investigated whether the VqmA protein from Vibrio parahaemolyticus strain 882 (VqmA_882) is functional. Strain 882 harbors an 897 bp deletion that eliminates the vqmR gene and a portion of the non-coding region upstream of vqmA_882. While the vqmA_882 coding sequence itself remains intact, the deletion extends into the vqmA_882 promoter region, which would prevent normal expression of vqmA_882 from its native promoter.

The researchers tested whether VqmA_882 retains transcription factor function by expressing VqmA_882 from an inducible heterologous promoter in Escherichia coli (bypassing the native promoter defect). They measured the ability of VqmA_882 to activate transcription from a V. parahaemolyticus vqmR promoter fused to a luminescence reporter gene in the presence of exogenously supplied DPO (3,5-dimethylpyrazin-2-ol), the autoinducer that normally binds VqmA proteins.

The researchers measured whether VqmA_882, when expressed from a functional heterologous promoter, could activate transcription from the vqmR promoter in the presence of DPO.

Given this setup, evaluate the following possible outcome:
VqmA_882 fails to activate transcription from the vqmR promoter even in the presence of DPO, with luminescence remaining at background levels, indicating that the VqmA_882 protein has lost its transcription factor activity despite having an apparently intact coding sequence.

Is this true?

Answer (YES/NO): NO